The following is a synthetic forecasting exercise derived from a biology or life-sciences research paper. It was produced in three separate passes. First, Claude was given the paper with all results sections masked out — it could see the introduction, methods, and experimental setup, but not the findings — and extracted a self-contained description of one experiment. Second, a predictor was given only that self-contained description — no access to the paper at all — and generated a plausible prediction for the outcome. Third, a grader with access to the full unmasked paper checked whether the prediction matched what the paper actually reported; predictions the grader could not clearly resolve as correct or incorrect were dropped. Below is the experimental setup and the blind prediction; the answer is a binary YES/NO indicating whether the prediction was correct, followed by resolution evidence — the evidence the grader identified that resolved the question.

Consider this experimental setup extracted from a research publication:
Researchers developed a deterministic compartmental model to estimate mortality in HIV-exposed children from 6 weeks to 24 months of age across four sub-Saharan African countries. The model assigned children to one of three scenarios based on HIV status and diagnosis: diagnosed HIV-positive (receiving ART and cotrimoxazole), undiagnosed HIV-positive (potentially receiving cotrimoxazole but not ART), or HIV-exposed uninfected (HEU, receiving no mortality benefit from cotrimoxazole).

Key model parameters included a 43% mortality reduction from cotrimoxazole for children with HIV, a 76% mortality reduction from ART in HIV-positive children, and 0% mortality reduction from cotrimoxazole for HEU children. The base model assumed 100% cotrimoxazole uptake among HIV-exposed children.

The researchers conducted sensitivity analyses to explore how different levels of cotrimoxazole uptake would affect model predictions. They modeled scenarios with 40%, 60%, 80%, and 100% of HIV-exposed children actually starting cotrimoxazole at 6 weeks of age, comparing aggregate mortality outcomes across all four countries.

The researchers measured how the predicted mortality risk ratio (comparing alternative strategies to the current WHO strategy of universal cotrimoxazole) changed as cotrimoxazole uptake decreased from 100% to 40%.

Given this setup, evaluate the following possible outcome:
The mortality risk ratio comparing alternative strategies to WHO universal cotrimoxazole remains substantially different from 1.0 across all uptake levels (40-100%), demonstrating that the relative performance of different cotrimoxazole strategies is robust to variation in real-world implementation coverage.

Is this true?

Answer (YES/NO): NO